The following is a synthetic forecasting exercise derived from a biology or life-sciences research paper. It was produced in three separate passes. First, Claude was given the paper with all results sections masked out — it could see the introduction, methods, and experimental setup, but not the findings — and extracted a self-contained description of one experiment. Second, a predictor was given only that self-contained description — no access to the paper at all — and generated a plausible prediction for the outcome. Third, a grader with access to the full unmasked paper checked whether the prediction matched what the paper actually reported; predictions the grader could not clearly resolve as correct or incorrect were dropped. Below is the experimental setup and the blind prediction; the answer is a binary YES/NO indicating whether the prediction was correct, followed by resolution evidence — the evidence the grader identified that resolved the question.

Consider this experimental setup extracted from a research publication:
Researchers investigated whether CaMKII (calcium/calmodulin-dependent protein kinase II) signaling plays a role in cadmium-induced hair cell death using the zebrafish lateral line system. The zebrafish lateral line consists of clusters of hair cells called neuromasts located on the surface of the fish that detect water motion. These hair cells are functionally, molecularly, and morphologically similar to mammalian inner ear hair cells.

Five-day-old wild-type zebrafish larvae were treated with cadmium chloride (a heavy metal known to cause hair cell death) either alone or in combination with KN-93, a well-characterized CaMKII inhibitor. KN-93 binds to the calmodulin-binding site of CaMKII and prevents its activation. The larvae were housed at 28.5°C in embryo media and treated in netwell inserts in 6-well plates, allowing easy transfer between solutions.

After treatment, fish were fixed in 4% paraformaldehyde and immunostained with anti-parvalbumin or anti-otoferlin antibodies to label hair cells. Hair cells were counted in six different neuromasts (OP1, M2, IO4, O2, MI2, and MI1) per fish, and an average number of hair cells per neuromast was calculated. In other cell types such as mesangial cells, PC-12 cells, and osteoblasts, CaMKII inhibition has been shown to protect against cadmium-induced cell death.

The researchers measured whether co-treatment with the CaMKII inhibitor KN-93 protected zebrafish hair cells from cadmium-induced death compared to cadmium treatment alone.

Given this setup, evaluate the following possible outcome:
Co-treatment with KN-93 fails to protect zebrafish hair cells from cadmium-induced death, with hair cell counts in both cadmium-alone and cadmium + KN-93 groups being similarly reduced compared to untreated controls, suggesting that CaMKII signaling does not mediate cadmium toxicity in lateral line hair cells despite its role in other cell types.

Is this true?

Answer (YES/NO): YES